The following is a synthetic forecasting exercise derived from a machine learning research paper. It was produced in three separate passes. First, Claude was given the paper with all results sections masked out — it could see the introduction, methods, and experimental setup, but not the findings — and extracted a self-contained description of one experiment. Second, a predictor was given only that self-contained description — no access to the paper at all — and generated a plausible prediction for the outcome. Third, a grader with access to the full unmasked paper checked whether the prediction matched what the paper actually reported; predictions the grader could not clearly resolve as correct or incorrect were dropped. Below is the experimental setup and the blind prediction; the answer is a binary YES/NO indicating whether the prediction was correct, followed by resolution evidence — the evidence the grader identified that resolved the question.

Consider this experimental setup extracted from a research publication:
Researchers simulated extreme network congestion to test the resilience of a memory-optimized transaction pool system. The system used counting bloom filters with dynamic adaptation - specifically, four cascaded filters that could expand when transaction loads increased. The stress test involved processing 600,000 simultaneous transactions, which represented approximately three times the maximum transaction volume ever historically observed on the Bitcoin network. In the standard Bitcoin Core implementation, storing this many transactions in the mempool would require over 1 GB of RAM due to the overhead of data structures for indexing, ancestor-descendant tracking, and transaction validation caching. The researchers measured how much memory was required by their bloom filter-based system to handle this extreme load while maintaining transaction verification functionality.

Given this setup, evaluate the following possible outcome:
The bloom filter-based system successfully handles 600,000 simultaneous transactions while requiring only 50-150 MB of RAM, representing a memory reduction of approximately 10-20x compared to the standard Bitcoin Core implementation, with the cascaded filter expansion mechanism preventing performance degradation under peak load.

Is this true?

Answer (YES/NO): NO